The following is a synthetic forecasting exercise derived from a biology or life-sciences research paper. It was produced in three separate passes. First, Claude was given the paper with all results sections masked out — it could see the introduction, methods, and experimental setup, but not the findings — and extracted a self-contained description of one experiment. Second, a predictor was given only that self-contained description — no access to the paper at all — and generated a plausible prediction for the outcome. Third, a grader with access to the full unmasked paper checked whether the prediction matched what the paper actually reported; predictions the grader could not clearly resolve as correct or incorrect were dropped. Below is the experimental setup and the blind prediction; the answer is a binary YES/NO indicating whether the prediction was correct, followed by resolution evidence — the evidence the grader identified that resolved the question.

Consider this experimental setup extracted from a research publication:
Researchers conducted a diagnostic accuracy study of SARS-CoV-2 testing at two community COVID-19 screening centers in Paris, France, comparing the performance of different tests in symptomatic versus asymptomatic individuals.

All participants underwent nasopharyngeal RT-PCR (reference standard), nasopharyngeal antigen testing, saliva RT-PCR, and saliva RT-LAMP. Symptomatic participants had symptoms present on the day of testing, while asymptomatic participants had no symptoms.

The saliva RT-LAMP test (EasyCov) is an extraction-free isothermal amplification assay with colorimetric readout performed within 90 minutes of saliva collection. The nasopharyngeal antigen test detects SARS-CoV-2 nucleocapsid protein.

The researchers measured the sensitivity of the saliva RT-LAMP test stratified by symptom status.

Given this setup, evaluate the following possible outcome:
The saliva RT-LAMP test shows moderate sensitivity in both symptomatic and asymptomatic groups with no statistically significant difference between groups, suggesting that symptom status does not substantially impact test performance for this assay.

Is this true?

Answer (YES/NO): NO